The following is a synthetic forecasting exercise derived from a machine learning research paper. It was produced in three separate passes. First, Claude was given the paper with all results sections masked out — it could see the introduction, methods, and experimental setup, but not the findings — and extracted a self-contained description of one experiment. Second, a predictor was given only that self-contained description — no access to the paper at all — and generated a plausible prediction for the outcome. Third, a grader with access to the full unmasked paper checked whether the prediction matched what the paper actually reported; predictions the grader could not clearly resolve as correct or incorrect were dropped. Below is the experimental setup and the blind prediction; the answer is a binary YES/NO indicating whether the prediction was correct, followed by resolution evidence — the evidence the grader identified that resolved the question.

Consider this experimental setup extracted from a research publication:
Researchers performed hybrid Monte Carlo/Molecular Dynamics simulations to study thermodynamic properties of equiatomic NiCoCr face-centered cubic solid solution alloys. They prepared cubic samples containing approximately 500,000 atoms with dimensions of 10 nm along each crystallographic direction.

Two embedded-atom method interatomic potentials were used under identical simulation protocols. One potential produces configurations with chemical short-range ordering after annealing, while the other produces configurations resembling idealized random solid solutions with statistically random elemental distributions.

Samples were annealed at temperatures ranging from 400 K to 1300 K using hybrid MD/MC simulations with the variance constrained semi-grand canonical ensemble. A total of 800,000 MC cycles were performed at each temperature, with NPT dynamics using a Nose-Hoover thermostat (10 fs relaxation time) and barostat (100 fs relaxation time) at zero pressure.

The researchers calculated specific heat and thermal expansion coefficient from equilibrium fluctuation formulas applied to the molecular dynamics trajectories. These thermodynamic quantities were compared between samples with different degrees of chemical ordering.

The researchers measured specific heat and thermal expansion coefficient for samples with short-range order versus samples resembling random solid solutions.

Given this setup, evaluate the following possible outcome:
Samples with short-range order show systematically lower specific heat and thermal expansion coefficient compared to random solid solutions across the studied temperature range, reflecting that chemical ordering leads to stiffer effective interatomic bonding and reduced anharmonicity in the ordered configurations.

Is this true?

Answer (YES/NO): NO